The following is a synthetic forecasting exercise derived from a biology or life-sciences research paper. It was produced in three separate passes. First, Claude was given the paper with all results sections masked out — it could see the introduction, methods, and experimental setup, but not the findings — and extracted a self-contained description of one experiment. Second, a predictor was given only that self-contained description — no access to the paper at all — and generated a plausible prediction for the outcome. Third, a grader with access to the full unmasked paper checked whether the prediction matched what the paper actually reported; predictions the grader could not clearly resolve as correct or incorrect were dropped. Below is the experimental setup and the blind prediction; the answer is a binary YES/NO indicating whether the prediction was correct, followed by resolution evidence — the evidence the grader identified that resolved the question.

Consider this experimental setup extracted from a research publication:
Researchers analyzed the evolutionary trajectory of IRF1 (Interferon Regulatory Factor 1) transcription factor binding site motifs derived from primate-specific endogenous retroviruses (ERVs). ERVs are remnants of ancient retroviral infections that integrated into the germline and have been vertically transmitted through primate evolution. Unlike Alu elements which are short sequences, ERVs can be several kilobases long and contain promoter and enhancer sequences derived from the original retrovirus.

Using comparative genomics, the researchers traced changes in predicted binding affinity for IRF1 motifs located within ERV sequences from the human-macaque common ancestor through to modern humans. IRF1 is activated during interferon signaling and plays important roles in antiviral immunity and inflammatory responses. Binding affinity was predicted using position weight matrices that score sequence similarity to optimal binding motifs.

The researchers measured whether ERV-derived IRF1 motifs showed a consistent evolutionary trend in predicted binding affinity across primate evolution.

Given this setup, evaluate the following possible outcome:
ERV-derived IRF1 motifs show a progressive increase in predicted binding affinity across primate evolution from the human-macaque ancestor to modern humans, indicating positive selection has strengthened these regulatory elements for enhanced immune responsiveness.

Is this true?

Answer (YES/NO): YES